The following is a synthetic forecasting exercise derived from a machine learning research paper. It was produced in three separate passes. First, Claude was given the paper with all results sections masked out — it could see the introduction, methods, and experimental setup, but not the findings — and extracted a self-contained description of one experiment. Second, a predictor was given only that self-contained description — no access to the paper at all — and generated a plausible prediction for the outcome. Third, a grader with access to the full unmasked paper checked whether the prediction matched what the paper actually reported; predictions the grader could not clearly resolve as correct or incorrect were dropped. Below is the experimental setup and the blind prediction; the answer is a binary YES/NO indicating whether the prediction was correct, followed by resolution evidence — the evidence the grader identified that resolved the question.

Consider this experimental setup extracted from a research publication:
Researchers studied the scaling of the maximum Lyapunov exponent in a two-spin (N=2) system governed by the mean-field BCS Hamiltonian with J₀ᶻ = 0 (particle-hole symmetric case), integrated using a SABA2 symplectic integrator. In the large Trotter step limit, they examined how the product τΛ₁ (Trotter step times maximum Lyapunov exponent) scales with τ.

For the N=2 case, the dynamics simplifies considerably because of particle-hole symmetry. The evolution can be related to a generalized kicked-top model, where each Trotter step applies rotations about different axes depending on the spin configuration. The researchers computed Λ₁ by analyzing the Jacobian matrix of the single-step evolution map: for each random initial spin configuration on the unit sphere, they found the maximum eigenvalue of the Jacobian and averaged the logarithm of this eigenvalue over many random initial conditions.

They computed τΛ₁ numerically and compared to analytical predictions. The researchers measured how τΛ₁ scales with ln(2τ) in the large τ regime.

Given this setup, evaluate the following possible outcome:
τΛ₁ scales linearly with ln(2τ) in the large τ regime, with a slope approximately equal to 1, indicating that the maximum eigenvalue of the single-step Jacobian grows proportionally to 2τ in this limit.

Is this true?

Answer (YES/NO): NO